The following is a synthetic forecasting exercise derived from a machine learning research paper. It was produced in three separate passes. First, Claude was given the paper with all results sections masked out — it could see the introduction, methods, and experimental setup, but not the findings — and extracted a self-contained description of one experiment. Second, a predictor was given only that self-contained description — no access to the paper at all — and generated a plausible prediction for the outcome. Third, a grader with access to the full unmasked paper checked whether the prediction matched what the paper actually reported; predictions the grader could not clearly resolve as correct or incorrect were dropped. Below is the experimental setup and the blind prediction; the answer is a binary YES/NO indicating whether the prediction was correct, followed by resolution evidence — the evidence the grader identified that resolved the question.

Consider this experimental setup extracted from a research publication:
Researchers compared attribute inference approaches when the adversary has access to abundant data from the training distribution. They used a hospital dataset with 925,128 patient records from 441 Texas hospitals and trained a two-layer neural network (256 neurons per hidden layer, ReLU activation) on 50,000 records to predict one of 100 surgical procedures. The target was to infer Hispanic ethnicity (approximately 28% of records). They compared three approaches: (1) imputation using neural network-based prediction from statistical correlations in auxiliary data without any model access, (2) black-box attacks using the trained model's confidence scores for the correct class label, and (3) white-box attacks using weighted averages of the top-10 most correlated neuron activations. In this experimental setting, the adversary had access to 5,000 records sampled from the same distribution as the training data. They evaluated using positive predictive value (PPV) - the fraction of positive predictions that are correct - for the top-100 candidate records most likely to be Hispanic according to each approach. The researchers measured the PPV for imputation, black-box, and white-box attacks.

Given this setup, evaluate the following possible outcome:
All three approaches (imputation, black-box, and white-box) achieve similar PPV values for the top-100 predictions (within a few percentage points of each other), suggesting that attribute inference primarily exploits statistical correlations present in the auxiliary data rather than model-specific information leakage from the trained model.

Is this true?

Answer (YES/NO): NO